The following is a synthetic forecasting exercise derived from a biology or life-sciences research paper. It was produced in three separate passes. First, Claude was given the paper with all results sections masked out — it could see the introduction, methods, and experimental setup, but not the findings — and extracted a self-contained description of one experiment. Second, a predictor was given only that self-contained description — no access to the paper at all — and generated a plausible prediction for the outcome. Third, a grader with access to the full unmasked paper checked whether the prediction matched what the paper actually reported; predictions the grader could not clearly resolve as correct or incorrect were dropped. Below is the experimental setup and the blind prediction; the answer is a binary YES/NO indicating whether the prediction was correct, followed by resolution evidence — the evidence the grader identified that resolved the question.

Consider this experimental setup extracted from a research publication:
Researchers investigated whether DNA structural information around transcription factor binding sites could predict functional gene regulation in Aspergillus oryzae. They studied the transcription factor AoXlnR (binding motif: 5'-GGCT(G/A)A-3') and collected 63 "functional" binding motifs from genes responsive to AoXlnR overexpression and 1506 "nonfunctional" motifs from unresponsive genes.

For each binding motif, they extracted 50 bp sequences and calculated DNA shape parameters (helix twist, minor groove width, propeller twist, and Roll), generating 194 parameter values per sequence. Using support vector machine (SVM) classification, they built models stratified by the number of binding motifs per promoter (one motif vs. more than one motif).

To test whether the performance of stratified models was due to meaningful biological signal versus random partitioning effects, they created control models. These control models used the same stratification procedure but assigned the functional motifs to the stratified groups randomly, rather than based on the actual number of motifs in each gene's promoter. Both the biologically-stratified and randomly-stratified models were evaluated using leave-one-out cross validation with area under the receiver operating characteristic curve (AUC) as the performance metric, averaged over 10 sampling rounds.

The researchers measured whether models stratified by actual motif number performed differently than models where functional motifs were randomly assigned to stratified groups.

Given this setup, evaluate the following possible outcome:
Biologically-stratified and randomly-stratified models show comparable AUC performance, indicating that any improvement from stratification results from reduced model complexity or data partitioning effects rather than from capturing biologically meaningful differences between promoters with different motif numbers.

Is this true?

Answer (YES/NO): NO